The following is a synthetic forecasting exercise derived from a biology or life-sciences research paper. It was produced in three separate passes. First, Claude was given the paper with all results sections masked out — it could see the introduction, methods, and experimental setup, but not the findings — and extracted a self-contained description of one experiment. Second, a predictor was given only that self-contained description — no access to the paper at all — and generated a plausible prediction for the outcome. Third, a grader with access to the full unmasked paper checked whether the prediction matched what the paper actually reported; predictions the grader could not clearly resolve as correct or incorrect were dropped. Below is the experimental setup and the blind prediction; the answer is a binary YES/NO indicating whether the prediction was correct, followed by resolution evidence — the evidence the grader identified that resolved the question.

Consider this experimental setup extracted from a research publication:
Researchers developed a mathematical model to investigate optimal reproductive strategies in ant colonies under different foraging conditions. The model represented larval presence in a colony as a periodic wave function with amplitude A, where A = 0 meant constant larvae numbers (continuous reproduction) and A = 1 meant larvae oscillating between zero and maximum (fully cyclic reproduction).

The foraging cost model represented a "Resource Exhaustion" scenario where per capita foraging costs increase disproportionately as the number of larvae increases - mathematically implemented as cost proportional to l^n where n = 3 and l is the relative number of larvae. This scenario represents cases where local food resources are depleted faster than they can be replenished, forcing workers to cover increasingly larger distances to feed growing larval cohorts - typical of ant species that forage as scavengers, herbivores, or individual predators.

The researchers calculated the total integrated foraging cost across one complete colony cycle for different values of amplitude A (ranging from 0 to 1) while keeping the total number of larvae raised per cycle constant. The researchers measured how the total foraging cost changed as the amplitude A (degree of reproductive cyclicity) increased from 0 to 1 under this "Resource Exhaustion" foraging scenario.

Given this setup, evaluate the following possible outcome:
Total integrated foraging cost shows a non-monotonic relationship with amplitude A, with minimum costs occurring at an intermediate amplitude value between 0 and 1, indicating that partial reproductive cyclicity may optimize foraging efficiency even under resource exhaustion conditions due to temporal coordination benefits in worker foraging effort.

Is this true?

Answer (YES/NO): NO